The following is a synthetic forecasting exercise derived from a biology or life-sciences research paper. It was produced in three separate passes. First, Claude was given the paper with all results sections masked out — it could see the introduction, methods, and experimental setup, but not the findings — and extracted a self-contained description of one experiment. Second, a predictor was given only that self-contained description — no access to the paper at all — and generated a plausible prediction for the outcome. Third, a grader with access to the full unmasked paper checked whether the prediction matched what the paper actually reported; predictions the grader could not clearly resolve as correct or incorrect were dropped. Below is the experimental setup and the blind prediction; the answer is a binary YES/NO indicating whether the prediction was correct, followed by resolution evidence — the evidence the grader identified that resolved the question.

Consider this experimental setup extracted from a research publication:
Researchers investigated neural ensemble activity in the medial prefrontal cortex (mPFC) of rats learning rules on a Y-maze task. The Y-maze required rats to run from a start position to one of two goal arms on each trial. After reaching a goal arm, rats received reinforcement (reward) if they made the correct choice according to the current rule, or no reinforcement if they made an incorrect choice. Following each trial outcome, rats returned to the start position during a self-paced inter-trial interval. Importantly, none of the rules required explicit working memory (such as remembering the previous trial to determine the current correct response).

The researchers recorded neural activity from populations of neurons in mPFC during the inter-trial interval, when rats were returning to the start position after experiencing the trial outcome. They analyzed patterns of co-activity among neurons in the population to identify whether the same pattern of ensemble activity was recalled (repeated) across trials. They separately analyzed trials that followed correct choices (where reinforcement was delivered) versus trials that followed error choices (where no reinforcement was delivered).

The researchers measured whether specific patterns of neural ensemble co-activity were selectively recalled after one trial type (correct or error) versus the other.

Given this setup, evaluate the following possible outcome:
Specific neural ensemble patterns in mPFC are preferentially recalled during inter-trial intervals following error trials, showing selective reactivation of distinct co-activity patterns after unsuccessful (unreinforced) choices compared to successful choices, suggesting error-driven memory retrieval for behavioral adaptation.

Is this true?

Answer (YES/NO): NO